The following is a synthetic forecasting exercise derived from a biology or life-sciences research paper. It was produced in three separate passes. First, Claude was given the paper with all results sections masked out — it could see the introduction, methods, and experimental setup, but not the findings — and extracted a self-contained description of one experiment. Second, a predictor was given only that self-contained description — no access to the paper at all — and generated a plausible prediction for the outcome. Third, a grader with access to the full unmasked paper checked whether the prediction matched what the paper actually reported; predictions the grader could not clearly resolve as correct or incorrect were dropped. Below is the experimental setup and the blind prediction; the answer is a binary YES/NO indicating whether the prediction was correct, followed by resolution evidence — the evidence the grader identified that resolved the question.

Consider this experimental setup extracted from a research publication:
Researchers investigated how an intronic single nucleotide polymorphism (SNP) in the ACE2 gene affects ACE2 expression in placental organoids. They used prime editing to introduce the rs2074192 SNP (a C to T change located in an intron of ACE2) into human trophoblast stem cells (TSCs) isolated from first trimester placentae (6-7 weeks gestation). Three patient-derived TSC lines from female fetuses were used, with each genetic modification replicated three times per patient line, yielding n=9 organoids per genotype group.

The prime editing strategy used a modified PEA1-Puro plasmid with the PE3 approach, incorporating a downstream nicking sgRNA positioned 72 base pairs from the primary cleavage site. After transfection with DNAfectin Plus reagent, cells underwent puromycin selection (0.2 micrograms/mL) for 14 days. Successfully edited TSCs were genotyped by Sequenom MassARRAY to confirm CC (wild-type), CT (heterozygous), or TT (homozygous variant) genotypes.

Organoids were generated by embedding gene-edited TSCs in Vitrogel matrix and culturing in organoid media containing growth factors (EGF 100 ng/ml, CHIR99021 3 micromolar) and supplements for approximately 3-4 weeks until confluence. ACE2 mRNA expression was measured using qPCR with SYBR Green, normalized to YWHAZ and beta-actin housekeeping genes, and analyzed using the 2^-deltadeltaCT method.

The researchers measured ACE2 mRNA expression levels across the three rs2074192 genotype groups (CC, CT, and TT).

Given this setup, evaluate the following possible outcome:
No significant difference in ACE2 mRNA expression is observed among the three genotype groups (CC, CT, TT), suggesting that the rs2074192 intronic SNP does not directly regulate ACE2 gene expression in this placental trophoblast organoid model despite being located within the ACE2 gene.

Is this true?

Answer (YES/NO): NO